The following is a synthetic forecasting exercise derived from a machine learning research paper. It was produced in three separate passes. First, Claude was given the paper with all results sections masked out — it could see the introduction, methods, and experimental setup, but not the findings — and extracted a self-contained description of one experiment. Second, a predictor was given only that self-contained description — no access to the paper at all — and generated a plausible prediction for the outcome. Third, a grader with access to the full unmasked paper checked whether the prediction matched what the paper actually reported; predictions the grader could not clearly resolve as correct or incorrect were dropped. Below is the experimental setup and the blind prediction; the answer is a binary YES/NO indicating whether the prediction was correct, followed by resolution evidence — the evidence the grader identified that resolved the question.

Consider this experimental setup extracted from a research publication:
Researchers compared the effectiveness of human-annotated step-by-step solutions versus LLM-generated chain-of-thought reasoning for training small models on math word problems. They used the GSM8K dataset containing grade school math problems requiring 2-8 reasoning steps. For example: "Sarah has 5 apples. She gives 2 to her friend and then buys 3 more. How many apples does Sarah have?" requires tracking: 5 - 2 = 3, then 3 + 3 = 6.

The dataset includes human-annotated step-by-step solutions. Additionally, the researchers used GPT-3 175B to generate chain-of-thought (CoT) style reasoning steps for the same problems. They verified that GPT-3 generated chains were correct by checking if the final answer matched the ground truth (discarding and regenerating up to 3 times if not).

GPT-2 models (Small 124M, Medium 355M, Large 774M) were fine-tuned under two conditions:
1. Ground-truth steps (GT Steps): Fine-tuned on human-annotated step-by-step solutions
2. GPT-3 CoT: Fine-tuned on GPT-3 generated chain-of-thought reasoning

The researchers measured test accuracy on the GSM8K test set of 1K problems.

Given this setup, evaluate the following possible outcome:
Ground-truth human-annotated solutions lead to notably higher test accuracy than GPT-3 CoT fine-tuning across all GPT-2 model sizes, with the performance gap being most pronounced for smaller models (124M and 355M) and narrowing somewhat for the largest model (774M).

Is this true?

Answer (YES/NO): NO